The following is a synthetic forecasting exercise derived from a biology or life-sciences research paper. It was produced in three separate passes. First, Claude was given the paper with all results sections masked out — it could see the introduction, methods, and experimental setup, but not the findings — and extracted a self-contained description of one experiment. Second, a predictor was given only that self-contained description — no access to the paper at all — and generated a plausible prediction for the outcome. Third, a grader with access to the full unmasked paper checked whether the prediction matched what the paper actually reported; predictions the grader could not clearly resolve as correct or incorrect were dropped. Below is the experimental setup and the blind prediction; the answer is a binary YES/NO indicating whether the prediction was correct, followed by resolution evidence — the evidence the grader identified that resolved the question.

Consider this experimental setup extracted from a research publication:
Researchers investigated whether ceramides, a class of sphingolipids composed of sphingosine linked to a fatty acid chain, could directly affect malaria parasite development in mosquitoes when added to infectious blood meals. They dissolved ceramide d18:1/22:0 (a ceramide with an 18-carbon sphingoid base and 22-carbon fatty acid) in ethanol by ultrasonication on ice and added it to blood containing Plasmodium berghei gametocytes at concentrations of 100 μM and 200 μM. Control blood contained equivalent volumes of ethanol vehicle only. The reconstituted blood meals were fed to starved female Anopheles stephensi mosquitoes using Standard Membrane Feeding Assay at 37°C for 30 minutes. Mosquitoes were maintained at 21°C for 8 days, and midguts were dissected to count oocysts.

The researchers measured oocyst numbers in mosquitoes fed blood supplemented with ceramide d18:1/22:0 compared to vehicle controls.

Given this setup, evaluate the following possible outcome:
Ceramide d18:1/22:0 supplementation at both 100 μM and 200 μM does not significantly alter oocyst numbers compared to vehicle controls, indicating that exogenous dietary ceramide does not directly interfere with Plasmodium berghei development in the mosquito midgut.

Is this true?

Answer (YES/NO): NO